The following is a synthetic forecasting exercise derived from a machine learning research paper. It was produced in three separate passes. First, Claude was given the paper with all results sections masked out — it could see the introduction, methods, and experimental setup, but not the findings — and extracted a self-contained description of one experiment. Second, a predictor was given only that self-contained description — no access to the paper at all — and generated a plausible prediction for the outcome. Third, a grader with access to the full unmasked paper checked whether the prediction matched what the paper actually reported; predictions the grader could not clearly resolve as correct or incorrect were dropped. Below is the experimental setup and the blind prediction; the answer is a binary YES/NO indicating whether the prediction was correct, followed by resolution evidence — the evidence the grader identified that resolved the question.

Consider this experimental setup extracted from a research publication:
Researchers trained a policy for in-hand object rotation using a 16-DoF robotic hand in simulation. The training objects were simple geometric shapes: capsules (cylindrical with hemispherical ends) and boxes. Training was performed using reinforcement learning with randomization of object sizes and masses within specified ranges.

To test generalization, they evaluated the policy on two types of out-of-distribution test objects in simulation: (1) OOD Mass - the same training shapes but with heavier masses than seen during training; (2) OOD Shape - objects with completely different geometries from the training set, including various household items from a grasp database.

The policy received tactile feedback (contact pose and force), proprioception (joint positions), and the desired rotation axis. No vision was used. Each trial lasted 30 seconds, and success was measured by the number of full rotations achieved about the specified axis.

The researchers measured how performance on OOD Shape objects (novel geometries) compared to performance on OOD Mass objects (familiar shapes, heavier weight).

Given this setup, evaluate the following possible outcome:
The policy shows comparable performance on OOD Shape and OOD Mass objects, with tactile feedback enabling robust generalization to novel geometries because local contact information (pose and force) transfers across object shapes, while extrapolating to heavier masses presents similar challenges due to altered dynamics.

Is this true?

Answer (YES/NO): NO